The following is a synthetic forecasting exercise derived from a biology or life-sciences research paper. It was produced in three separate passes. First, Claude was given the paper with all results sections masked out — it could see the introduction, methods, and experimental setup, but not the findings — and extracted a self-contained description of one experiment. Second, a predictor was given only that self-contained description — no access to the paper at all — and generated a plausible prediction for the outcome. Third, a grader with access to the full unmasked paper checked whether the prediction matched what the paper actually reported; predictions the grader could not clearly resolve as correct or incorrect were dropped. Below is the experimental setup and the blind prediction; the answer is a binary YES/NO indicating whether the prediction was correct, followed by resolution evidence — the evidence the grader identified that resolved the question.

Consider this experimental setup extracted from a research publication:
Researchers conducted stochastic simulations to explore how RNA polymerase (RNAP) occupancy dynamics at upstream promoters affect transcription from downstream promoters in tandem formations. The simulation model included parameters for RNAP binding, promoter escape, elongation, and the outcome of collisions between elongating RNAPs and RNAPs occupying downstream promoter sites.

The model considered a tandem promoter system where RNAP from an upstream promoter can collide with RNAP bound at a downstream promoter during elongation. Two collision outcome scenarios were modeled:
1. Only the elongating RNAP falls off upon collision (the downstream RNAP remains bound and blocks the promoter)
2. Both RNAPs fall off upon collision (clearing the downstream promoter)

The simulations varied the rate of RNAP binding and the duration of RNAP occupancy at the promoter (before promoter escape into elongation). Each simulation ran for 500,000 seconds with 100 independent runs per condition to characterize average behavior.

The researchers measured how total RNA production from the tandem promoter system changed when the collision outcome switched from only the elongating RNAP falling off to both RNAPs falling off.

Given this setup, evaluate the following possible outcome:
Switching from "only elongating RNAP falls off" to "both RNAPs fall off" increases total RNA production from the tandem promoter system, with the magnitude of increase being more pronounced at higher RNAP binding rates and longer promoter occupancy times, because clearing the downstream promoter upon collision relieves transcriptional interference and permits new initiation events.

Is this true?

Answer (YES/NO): NO